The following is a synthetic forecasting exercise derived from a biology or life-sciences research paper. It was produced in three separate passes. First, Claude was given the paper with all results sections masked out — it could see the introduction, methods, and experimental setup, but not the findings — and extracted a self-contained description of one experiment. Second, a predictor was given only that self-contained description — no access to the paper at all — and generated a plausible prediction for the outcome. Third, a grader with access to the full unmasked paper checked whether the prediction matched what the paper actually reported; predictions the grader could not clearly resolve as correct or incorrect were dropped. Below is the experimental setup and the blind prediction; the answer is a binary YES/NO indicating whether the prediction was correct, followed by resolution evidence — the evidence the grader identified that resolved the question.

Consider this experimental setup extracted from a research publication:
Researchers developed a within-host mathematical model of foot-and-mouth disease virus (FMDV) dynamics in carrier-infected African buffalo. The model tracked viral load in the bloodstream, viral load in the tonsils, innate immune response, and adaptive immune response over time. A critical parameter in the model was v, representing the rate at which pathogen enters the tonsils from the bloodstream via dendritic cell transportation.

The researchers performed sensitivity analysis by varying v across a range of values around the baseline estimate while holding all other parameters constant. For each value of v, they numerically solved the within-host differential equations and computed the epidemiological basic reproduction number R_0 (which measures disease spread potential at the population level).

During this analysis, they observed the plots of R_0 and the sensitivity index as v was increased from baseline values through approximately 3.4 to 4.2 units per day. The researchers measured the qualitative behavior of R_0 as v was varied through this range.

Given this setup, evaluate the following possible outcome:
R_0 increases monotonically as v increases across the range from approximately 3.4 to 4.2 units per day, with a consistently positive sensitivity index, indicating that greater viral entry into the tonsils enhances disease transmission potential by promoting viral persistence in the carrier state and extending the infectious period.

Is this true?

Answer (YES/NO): NO